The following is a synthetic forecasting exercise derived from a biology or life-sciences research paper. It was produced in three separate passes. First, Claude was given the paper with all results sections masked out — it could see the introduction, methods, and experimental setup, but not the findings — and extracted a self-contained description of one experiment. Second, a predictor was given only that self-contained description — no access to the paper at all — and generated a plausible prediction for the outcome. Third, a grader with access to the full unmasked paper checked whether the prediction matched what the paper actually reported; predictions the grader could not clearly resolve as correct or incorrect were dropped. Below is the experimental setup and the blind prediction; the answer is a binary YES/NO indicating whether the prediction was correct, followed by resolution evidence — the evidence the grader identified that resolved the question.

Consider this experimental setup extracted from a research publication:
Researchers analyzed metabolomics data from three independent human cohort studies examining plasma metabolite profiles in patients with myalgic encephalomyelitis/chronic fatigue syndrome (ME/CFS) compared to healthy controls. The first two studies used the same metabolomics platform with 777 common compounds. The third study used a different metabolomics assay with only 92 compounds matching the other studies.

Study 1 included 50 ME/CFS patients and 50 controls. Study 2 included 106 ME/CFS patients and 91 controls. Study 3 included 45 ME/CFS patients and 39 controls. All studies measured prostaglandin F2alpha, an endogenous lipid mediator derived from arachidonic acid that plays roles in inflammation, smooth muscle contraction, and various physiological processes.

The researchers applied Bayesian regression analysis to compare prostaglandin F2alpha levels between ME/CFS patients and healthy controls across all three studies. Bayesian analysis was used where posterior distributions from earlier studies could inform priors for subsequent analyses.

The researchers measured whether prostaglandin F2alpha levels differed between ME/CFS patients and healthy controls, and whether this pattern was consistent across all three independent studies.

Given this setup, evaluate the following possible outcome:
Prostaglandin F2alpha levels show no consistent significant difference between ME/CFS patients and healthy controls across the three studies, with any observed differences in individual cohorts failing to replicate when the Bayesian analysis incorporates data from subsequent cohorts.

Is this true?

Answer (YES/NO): NO